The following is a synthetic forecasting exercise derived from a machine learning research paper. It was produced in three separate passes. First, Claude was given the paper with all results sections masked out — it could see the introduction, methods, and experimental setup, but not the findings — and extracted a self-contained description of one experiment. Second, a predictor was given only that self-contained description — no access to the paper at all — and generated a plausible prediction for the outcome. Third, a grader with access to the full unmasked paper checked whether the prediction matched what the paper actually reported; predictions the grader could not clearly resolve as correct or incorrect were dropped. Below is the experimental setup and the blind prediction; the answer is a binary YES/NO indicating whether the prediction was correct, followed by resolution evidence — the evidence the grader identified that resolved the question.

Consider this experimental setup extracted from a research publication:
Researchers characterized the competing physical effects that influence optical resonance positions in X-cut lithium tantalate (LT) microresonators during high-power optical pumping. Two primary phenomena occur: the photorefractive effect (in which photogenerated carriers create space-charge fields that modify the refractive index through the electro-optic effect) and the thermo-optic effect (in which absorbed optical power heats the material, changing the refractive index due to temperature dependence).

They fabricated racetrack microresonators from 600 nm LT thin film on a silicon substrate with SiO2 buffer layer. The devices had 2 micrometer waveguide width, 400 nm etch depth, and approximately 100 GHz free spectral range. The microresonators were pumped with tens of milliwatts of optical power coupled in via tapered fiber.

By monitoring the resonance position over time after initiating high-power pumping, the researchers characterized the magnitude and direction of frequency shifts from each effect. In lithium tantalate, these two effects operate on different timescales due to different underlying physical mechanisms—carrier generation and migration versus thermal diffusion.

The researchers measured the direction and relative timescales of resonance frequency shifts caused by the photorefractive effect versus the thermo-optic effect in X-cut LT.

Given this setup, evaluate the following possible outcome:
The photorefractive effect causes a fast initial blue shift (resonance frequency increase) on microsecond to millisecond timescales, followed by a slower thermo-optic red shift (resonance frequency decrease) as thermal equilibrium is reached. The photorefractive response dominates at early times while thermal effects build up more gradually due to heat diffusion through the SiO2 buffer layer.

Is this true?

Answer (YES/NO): NO